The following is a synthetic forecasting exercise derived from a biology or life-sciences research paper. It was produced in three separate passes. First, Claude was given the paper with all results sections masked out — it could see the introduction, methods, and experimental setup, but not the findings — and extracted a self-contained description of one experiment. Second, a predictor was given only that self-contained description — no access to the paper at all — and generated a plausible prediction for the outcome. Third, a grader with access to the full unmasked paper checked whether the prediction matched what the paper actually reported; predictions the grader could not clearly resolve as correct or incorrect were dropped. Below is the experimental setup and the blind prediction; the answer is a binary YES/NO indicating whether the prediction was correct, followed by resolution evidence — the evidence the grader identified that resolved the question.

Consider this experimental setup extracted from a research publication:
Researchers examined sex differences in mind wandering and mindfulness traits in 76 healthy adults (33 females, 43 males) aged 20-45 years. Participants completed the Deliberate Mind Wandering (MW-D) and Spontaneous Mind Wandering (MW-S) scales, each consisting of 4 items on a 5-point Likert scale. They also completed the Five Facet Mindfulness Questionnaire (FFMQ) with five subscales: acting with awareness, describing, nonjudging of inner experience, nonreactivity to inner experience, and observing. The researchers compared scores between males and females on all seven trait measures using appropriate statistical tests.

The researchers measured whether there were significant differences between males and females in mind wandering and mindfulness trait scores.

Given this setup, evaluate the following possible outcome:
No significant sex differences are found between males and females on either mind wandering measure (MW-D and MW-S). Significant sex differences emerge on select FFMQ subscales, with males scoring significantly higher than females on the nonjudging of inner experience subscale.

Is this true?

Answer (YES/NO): NO